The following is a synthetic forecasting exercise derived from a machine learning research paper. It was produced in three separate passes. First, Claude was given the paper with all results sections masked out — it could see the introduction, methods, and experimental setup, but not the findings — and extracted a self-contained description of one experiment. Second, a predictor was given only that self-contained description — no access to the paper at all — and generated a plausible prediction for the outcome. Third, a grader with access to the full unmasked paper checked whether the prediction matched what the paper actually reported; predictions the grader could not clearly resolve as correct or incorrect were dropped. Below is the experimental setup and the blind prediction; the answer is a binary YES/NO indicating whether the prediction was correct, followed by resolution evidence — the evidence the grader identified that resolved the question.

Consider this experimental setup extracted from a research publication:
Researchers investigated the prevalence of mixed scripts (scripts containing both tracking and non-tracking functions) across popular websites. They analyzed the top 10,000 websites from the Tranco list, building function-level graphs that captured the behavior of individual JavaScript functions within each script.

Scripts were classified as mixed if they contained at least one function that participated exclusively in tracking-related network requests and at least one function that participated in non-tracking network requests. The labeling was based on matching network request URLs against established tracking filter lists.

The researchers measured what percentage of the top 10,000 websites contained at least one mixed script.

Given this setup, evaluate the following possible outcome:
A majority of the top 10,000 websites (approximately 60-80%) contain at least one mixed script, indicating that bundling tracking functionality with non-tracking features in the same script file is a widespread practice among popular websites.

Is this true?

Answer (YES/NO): YES